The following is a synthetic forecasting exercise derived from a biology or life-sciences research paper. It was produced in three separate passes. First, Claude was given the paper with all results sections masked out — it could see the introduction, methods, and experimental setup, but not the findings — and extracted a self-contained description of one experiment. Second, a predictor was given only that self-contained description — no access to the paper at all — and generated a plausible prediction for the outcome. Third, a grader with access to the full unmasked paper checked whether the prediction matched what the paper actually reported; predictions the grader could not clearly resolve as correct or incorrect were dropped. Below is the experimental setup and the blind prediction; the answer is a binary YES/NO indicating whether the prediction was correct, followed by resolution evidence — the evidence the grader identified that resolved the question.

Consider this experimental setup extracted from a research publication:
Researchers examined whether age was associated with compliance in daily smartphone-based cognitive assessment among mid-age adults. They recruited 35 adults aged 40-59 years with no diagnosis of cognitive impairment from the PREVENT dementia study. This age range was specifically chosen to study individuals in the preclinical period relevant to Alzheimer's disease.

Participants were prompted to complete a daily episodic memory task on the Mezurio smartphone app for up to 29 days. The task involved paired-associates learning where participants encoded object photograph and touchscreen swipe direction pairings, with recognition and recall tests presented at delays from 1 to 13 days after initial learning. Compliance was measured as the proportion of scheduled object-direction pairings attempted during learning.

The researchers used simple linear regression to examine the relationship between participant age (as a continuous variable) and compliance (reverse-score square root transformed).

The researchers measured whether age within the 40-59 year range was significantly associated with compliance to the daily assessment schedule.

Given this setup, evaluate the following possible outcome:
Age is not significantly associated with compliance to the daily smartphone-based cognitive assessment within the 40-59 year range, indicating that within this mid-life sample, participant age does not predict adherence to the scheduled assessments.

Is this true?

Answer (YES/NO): YES